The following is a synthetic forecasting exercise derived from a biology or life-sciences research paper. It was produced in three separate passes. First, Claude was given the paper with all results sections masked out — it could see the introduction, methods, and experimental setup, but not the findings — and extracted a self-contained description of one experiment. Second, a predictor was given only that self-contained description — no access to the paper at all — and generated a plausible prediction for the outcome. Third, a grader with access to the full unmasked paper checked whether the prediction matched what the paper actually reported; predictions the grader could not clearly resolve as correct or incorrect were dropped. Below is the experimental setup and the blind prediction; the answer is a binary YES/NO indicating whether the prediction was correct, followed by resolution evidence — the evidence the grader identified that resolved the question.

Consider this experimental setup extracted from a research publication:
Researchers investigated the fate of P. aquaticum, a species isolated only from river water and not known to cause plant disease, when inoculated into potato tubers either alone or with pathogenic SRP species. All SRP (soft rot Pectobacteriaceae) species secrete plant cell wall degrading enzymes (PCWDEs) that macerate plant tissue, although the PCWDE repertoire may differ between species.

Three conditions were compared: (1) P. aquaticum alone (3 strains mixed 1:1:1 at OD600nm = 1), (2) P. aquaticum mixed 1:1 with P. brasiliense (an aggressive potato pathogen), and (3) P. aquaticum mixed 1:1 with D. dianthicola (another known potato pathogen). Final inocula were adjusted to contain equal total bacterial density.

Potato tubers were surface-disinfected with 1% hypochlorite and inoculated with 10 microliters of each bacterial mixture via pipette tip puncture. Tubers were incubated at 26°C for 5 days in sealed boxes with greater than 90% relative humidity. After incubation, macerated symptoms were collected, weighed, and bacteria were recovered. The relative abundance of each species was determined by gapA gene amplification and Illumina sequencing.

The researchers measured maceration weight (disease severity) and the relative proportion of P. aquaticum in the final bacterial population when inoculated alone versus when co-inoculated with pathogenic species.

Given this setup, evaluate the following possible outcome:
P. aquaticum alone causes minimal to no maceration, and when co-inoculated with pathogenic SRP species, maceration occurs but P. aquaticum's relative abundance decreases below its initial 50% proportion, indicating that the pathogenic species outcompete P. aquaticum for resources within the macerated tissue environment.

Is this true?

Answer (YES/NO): NO